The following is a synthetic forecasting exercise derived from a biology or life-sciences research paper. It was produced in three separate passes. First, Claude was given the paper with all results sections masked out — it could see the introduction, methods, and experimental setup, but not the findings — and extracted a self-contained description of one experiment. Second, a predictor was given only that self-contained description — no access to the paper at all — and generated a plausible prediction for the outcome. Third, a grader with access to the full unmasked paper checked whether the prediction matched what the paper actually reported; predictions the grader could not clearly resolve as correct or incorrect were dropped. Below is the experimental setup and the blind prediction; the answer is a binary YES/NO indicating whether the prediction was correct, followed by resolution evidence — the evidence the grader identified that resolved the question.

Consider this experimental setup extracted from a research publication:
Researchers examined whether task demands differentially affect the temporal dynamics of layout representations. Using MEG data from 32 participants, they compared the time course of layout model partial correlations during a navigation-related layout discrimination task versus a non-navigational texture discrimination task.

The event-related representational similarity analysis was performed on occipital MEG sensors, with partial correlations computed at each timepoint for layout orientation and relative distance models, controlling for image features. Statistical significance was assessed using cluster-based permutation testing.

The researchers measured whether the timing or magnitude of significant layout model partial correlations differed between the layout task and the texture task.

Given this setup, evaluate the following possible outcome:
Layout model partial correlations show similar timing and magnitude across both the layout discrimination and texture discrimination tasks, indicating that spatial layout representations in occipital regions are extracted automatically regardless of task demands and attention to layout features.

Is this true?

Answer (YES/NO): NO